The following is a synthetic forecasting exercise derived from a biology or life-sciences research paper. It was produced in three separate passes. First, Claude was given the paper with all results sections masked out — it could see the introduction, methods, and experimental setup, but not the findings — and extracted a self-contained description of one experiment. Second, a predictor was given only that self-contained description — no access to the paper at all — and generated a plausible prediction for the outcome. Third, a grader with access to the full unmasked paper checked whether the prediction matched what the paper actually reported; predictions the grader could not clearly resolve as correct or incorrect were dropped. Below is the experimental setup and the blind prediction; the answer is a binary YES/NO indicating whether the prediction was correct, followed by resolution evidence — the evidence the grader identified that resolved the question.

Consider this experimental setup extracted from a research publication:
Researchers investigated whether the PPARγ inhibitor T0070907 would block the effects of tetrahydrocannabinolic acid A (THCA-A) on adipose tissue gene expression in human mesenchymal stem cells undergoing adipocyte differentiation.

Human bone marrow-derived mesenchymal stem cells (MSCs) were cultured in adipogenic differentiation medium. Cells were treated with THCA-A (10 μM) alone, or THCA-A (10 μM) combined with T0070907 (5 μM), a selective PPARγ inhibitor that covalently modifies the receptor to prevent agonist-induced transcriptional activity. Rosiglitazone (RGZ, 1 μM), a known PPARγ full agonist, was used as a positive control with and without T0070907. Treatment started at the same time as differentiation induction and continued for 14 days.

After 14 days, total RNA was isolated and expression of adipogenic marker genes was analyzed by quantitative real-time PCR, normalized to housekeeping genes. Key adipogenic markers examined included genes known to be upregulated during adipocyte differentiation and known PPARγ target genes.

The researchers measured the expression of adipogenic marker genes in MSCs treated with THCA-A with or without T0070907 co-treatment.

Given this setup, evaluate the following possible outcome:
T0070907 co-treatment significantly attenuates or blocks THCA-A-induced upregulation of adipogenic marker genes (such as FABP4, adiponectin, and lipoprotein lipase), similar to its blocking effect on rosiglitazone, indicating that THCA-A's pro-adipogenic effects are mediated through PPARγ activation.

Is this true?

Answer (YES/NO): NO